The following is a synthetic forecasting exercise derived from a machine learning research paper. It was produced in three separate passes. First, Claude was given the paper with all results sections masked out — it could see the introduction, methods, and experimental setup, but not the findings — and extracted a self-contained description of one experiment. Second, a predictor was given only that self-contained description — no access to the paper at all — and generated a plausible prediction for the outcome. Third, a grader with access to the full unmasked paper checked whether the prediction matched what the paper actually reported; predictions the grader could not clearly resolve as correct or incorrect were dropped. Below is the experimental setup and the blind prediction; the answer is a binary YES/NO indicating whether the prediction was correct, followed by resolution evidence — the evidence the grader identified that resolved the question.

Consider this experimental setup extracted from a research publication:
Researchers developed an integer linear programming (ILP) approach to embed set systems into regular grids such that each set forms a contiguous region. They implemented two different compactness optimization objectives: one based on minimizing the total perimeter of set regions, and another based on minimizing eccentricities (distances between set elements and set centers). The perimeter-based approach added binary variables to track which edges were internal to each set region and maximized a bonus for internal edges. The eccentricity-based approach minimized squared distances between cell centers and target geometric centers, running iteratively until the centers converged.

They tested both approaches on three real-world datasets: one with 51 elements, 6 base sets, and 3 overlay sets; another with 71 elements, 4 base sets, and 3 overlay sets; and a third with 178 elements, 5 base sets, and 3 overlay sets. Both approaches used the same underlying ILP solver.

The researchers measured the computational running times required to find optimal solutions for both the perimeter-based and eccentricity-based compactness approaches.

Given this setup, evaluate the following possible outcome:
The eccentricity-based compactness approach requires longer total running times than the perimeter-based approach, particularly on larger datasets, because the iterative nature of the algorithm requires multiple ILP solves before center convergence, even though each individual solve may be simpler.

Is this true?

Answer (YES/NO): NO